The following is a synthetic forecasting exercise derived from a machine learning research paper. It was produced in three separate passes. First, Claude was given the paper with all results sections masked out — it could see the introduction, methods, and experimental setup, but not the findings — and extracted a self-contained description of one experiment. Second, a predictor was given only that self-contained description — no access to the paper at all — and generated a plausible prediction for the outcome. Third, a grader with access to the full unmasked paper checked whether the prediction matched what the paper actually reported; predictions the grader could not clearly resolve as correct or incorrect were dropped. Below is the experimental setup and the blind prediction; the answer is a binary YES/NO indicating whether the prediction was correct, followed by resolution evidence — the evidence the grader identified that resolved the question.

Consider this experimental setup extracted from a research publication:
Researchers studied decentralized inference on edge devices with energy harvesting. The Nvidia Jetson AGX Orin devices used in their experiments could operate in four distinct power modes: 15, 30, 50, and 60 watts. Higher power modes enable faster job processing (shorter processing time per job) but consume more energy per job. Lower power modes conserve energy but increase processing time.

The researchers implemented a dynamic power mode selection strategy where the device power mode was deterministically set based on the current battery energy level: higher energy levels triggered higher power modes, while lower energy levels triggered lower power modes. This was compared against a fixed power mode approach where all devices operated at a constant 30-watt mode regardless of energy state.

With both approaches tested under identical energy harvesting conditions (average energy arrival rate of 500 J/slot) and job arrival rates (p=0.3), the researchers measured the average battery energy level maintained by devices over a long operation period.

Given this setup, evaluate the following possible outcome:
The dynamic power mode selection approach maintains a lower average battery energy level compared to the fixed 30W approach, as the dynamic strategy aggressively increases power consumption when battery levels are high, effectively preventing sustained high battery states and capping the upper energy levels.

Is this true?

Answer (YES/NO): NO